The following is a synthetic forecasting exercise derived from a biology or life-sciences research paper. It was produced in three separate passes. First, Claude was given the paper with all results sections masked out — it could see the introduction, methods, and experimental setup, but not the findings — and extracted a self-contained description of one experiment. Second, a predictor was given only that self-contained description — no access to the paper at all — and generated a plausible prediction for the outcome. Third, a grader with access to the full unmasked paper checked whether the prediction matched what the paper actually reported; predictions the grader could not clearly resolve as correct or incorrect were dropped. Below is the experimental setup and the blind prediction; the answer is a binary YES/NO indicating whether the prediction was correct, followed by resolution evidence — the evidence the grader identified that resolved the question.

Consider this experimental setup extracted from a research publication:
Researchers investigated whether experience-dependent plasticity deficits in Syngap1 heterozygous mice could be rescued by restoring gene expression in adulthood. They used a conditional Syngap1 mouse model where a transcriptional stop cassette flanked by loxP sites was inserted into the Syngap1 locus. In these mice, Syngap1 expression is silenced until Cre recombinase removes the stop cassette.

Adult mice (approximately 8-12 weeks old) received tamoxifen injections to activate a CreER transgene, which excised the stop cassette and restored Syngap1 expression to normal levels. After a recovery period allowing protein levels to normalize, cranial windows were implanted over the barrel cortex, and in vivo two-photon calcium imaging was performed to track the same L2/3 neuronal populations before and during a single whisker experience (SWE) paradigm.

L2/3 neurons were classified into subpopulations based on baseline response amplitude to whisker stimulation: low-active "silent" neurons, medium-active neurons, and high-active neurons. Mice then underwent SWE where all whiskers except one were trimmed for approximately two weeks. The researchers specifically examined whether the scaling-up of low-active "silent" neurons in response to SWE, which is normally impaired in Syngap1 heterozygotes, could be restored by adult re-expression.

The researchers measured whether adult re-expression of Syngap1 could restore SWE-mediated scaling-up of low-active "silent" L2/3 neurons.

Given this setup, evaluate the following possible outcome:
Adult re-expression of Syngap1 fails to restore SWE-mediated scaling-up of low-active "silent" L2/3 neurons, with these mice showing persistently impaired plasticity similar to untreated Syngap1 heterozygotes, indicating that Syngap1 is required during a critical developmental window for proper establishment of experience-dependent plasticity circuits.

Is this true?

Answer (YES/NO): NO